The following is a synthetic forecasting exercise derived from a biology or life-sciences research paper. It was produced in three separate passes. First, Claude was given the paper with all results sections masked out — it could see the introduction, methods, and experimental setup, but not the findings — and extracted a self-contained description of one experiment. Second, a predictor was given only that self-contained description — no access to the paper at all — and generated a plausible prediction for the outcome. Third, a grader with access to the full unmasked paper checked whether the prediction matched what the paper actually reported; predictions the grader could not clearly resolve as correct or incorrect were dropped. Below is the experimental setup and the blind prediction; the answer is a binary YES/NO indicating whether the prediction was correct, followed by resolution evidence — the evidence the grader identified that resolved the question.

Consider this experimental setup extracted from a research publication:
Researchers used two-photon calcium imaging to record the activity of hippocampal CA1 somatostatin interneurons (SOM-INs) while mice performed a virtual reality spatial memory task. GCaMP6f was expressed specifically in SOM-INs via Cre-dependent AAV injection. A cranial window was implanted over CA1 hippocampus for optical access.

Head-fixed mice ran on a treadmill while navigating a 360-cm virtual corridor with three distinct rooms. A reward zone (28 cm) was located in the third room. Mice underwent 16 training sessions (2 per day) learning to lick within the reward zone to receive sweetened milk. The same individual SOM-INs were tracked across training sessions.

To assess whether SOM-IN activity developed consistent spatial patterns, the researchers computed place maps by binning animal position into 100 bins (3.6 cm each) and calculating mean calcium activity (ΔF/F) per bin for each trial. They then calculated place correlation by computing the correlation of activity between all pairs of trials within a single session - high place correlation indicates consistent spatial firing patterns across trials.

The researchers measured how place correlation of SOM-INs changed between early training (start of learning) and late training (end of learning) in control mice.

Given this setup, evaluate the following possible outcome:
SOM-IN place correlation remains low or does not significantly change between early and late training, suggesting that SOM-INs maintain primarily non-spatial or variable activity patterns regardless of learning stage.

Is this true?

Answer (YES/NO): NO